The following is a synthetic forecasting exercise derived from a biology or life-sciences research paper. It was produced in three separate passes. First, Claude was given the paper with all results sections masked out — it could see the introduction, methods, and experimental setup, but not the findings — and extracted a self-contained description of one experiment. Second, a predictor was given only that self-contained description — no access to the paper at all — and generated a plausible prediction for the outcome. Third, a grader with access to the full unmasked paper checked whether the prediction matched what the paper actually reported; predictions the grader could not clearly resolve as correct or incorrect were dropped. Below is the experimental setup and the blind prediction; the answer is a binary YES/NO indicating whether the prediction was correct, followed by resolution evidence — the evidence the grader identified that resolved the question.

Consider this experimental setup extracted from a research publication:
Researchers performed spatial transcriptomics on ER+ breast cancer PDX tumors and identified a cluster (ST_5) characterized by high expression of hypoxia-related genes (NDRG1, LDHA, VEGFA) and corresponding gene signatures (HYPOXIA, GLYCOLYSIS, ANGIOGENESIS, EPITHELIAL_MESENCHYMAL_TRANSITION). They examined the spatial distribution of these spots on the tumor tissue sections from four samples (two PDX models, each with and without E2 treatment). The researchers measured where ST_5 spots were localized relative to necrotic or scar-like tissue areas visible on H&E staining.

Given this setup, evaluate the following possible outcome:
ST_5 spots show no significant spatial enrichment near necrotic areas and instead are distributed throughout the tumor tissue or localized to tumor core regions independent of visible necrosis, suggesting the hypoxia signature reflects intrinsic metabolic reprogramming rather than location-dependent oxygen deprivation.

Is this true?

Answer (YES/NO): NO